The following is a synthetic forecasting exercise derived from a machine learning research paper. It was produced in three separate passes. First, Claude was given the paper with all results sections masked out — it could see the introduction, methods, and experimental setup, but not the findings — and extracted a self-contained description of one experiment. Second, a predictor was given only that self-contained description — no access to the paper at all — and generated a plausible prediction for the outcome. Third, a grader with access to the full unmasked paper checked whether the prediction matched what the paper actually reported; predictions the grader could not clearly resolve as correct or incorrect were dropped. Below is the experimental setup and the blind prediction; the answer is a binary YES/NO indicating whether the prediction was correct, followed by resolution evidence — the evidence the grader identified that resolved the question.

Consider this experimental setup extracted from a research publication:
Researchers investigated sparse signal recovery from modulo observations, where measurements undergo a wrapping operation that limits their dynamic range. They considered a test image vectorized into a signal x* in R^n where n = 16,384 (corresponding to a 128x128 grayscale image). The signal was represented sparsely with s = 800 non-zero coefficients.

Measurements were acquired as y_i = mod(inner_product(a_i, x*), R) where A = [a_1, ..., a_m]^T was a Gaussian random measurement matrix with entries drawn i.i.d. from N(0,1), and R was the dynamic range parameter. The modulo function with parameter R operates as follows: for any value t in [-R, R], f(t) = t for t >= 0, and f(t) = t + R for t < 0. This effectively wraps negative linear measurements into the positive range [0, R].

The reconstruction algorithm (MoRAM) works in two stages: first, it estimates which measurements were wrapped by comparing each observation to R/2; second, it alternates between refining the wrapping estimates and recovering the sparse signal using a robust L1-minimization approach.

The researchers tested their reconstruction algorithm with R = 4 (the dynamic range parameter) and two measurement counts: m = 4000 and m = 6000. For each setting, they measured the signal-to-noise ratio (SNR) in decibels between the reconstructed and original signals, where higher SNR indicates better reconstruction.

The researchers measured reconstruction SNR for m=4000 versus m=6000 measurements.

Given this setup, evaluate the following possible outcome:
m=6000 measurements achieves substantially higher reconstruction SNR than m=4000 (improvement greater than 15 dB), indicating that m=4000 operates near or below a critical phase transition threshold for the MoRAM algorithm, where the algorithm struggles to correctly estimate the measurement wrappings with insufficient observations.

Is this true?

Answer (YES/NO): YES